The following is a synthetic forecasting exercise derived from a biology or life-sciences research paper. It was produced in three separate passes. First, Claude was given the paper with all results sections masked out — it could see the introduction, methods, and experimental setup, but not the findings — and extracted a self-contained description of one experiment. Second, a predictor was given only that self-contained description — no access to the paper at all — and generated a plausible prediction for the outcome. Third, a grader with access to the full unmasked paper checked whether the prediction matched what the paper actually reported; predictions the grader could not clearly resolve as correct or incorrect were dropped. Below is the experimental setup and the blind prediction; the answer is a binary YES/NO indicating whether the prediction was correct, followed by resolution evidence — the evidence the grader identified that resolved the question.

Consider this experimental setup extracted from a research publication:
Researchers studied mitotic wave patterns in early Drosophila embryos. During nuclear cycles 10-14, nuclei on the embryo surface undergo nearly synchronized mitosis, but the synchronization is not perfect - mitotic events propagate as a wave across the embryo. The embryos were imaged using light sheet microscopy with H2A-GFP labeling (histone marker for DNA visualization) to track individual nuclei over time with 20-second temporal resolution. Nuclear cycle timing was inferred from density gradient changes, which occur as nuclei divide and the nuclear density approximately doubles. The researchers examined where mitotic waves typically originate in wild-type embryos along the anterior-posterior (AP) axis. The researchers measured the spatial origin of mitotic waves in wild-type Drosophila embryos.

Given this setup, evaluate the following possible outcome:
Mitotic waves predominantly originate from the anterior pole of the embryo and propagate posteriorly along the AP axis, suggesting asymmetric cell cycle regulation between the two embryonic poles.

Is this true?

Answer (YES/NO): NO